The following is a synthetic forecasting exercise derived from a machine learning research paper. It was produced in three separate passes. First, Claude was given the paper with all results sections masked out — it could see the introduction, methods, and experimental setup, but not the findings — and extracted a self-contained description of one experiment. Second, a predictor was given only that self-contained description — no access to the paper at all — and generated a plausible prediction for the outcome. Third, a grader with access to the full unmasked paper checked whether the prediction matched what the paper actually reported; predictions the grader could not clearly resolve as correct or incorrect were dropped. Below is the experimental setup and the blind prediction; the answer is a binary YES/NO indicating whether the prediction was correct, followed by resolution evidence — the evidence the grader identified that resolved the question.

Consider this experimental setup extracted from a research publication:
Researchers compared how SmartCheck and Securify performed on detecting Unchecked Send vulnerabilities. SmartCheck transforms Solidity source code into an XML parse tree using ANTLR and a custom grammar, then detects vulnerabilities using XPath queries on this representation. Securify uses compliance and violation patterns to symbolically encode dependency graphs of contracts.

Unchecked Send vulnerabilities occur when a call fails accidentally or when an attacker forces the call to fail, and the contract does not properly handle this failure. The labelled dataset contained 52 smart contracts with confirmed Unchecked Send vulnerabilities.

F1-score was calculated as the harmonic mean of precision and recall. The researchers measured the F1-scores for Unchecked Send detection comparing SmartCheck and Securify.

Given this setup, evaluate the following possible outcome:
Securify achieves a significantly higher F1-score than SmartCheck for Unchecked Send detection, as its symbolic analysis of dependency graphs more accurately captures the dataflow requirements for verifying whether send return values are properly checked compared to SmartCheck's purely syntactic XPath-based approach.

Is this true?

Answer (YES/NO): NO